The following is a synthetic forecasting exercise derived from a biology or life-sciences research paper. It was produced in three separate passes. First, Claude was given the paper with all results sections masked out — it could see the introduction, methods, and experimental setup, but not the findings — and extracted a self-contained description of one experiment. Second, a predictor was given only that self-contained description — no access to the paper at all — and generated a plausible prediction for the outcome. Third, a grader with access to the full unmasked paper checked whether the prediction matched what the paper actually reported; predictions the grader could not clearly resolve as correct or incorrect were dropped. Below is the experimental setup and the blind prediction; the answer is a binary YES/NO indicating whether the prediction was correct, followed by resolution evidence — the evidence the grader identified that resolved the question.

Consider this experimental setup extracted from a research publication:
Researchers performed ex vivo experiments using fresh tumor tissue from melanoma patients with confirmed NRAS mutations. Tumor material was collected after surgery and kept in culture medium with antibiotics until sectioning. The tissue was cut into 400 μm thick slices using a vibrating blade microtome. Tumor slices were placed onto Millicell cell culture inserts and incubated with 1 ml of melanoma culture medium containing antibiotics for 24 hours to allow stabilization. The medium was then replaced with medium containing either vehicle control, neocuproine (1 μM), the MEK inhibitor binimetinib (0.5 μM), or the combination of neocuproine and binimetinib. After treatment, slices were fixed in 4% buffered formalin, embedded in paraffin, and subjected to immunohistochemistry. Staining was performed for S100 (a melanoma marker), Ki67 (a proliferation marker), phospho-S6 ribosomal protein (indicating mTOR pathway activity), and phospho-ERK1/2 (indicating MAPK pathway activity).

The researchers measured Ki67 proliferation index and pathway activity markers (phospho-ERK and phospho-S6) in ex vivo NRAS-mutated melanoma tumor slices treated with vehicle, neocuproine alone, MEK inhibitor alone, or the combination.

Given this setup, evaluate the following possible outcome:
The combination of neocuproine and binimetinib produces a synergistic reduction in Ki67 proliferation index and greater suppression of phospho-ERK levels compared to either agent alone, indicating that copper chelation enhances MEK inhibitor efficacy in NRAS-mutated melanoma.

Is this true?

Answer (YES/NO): NO